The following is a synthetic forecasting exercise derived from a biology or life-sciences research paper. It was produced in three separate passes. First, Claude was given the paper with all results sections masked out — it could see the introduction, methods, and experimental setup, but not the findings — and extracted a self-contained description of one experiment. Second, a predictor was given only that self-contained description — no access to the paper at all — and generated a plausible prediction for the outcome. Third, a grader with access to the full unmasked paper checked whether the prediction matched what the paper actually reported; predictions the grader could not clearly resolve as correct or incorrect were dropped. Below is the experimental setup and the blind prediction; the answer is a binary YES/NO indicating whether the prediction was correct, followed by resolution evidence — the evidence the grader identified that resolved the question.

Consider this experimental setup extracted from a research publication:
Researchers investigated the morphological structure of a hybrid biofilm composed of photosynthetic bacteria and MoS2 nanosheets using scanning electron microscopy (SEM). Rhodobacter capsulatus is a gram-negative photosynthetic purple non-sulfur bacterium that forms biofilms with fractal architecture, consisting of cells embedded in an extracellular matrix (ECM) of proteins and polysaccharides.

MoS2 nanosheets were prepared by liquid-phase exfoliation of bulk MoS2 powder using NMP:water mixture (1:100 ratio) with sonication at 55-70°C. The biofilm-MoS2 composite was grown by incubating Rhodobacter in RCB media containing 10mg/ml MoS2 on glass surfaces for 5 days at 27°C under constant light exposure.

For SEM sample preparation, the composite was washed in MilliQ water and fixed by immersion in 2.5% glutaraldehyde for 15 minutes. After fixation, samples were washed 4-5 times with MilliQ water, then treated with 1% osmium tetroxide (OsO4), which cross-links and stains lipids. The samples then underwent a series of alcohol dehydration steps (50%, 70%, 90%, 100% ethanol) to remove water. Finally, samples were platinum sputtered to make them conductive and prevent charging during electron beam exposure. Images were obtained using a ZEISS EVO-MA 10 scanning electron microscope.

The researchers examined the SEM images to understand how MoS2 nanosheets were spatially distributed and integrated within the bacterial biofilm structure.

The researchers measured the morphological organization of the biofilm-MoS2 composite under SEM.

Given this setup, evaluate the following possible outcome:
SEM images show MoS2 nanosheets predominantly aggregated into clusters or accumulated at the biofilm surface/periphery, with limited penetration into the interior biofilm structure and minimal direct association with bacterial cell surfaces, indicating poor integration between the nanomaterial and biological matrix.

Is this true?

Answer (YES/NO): NO